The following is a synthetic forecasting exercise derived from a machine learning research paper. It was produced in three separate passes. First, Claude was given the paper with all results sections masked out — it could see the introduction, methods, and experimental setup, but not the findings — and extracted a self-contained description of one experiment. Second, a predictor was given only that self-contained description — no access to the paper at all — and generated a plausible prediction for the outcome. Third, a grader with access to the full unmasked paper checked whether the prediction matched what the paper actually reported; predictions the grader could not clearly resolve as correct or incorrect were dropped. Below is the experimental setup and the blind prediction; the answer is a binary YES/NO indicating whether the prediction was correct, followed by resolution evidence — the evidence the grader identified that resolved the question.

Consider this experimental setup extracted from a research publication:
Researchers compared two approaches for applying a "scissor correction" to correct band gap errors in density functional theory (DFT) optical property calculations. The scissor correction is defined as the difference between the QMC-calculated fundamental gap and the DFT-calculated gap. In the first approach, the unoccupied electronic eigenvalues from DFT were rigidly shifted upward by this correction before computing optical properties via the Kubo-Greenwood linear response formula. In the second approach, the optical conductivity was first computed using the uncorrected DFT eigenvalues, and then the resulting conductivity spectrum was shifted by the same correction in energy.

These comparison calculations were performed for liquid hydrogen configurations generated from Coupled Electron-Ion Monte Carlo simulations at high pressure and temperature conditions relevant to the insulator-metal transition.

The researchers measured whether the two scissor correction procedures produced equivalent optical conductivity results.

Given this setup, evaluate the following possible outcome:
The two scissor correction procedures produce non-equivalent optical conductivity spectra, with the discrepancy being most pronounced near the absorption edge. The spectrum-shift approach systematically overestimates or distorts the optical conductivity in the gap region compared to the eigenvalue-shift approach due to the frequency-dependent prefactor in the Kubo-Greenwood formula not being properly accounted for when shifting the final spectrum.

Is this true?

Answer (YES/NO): NO